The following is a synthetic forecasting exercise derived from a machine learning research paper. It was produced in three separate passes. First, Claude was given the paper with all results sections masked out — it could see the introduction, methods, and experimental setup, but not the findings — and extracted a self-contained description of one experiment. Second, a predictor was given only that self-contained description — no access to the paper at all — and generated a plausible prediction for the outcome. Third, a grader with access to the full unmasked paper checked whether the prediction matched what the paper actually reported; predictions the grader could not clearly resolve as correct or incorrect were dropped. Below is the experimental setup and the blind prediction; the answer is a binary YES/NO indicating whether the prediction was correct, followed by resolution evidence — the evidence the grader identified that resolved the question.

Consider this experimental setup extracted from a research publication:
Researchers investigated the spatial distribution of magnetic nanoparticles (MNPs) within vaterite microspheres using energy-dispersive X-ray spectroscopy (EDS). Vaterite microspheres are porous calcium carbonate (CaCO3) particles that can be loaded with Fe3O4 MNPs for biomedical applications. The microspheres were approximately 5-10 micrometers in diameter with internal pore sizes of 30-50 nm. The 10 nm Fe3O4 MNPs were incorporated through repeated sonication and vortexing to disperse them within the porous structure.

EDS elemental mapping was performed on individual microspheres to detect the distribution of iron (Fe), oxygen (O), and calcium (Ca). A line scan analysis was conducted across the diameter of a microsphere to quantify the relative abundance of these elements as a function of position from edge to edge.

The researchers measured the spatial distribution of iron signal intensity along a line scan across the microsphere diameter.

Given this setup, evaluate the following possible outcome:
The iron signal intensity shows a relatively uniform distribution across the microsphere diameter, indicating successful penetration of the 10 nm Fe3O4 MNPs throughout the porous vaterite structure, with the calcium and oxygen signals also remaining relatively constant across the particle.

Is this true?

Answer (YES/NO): NO